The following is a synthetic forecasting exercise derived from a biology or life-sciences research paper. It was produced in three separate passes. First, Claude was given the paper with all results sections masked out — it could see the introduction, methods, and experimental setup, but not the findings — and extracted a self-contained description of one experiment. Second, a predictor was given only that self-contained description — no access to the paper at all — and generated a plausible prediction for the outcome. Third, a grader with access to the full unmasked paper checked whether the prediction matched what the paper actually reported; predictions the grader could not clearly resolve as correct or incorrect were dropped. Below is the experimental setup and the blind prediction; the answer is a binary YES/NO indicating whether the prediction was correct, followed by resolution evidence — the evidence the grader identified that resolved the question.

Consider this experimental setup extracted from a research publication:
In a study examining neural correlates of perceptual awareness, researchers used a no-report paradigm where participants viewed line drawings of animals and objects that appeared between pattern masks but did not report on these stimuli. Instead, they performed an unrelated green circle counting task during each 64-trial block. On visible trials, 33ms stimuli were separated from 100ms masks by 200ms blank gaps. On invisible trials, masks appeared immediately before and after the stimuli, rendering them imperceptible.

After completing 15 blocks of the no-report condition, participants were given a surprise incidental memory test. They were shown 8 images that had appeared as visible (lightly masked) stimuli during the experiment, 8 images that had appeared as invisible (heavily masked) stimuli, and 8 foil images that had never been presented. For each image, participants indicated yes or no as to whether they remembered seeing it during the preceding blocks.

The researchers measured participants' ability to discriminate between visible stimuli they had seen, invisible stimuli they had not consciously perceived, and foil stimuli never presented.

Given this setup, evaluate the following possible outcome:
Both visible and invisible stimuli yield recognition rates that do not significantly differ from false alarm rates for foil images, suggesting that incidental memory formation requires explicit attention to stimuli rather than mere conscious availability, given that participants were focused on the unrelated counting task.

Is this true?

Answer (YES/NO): NO